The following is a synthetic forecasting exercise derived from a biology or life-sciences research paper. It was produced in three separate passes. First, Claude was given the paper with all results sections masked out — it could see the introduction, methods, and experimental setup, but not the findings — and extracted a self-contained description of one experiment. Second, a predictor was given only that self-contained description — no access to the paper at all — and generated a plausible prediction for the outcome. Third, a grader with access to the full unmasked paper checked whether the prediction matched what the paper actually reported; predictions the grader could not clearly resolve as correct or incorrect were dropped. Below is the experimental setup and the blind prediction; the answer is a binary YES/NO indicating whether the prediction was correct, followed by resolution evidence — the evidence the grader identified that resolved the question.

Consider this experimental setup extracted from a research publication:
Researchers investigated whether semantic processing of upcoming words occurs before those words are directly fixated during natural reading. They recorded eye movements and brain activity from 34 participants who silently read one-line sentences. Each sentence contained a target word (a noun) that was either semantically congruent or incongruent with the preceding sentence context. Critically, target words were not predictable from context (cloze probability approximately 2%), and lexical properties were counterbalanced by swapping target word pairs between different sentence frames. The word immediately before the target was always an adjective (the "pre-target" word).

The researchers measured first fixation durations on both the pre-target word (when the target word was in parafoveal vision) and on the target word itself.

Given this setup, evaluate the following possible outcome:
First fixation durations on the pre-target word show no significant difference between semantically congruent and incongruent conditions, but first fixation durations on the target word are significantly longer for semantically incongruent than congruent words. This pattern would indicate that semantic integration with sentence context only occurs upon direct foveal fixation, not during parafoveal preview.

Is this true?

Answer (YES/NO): NO